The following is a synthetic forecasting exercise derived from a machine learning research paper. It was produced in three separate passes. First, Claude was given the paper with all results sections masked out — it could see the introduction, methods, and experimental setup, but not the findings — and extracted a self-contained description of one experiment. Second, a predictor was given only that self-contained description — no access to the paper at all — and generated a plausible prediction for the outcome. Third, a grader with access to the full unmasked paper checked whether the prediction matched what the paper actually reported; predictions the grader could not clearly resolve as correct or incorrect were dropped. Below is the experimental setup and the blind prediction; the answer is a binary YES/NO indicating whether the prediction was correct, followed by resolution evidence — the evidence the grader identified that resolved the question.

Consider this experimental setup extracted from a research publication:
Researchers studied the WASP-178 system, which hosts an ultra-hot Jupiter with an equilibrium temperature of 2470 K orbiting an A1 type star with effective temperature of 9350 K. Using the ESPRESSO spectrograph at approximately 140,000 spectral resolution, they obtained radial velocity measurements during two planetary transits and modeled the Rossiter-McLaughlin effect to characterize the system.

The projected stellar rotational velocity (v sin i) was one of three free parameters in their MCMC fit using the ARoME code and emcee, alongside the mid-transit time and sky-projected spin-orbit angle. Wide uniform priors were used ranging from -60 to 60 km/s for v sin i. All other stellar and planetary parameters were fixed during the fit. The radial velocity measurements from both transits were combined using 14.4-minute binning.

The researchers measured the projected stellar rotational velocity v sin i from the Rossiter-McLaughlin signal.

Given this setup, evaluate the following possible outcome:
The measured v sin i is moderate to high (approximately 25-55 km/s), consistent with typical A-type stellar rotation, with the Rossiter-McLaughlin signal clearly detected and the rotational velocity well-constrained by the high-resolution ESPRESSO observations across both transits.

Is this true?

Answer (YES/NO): NO